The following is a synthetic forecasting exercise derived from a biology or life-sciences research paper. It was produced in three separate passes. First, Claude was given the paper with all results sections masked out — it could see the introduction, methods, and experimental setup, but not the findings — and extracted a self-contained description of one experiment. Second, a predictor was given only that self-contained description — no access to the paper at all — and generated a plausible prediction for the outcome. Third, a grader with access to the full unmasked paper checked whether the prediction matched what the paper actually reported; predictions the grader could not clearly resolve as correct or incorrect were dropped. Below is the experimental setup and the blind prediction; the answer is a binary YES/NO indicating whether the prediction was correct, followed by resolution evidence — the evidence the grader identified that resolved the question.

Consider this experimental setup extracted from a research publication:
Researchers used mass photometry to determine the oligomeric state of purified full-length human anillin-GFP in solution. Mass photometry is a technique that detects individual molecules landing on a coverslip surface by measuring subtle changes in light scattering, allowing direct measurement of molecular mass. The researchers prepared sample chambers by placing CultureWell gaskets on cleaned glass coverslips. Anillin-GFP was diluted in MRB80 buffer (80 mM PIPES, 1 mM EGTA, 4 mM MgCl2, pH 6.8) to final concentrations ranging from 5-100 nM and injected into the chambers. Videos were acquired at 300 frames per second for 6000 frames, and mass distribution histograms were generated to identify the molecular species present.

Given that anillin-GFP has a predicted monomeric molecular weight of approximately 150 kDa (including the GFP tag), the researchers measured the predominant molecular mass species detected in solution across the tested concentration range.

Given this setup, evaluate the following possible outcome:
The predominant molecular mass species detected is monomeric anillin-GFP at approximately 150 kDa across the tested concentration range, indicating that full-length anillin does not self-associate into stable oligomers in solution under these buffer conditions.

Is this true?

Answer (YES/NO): YES